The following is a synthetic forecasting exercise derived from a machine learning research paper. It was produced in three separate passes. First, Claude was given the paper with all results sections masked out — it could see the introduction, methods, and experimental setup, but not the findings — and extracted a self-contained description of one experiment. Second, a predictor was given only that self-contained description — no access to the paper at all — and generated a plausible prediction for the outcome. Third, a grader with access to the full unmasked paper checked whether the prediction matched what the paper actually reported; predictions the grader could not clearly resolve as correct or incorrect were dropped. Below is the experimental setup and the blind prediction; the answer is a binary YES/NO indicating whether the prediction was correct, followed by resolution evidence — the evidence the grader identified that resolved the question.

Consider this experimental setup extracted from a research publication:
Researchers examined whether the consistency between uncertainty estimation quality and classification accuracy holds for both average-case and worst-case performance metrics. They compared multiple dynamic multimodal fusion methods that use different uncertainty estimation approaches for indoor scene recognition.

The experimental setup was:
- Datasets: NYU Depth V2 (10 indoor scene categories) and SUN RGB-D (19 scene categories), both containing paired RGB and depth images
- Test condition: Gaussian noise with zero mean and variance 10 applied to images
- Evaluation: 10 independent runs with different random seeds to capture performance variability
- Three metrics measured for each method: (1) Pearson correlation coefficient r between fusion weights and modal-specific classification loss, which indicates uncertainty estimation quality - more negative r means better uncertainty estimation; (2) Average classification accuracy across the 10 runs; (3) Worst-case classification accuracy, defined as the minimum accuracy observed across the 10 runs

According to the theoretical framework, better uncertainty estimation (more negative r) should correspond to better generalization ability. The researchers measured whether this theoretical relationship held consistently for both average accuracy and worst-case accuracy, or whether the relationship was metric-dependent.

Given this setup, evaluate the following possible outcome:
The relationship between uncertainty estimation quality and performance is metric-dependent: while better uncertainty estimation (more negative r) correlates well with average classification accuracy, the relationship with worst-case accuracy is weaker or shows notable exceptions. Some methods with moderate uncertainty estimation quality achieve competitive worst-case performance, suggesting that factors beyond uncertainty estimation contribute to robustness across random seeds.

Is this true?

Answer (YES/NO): NO